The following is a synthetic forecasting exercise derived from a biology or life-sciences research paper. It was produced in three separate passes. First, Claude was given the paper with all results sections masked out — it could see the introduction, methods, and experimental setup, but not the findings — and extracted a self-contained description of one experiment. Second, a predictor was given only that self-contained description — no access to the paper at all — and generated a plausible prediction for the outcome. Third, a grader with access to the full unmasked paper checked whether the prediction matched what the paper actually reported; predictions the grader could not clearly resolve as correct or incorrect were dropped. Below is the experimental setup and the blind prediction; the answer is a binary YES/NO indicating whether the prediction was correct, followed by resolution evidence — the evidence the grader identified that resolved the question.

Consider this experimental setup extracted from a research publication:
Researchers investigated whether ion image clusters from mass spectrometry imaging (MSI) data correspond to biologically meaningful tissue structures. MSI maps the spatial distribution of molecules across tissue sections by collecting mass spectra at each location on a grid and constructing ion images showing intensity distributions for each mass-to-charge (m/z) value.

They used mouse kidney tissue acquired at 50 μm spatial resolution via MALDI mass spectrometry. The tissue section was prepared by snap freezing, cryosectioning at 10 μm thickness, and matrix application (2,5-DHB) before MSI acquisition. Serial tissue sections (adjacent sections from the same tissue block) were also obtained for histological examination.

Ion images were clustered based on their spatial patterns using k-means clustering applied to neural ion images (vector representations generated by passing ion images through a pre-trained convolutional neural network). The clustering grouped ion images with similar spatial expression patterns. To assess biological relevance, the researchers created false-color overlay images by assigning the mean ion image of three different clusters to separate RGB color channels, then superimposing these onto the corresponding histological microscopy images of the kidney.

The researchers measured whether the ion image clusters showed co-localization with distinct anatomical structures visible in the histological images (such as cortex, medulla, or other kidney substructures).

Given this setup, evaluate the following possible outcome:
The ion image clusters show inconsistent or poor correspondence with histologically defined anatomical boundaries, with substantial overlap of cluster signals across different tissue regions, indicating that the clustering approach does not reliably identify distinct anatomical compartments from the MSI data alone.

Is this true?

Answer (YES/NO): NO